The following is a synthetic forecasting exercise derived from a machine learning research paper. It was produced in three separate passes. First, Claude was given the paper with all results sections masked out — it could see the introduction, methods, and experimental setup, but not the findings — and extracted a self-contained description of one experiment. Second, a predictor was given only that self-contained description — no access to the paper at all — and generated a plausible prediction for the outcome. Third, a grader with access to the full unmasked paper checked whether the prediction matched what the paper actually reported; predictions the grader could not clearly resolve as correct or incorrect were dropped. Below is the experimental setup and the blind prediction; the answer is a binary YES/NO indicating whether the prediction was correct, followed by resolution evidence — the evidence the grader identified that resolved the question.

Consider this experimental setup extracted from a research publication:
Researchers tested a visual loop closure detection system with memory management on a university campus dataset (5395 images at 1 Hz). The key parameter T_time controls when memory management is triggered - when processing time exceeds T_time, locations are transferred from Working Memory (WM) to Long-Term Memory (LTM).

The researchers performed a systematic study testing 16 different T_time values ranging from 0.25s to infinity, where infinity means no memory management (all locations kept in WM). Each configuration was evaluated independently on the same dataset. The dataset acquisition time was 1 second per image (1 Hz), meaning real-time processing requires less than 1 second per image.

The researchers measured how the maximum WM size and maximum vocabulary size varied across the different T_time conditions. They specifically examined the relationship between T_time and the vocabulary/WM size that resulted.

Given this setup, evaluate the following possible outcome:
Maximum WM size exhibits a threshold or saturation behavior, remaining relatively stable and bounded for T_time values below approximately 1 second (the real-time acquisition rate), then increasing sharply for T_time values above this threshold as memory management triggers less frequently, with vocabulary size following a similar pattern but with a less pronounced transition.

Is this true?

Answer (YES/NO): NO